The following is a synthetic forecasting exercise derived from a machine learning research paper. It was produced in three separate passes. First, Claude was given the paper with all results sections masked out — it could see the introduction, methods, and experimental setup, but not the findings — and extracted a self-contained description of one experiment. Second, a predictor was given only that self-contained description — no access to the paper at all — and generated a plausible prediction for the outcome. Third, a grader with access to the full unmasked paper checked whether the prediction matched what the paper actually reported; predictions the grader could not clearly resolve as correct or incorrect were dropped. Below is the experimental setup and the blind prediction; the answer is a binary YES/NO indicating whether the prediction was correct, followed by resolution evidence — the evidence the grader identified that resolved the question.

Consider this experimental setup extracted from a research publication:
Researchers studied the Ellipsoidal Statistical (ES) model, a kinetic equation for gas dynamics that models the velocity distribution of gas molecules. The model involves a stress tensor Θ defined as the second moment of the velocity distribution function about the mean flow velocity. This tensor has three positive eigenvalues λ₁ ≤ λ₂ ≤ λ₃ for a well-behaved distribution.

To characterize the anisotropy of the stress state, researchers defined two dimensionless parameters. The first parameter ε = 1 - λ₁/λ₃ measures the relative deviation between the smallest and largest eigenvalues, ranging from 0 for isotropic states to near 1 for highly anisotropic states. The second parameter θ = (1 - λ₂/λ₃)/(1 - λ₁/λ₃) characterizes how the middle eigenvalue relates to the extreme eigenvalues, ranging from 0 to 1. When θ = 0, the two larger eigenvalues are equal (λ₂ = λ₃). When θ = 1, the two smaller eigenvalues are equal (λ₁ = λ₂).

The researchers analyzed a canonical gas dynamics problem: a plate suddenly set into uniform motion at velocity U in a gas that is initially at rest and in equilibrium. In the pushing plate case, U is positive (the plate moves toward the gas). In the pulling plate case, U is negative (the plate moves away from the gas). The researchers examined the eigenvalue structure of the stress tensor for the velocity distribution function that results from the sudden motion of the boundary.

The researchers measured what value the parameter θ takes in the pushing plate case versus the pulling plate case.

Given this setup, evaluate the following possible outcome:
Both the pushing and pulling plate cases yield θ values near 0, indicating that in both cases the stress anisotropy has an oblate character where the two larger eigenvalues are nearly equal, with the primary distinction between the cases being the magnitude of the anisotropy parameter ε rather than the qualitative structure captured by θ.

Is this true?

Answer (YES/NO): NO